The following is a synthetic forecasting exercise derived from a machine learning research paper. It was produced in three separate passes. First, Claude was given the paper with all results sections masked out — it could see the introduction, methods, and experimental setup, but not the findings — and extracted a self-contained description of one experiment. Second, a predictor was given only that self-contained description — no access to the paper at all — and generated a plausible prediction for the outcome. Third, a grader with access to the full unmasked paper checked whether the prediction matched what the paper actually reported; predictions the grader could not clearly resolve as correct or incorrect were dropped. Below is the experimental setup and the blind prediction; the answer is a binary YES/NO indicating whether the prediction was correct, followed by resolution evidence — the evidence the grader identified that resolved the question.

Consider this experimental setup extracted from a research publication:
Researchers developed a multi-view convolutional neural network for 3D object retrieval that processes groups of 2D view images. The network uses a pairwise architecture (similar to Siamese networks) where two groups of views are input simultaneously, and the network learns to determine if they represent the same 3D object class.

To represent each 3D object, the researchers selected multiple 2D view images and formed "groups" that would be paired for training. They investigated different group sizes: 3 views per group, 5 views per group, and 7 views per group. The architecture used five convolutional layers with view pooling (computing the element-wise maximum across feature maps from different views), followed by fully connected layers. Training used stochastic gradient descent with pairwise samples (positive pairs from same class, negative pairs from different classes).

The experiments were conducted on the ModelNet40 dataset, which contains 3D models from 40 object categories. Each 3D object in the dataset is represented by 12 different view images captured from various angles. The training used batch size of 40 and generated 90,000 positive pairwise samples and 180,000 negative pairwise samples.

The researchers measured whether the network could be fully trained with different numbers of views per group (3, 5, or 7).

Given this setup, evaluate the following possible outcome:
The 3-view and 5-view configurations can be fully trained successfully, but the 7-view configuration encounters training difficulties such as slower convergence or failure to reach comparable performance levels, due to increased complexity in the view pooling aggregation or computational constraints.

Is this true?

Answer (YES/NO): NO